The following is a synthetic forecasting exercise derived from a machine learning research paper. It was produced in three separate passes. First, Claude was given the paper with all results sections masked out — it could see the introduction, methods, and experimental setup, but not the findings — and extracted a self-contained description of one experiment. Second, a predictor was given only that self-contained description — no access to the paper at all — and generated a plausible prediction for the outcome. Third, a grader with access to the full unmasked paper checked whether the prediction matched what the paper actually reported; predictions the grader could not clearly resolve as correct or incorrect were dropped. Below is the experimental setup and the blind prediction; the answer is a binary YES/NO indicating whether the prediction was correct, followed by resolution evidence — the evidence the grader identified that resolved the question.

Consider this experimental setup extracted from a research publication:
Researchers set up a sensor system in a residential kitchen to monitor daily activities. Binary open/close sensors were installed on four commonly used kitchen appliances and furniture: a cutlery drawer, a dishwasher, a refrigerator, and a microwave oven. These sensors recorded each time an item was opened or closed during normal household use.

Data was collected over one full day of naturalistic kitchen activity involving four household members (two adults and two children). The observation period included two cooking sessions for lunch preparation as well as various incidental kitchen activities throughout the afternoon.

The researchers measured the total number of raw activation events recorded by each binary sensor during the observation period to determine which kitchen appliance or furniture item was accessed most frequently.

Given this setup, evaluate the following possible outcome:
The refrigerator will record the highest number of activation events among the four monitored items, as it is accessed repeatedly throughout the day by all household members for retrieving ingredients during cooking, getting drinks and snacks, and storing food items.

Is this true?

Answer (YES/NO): YES